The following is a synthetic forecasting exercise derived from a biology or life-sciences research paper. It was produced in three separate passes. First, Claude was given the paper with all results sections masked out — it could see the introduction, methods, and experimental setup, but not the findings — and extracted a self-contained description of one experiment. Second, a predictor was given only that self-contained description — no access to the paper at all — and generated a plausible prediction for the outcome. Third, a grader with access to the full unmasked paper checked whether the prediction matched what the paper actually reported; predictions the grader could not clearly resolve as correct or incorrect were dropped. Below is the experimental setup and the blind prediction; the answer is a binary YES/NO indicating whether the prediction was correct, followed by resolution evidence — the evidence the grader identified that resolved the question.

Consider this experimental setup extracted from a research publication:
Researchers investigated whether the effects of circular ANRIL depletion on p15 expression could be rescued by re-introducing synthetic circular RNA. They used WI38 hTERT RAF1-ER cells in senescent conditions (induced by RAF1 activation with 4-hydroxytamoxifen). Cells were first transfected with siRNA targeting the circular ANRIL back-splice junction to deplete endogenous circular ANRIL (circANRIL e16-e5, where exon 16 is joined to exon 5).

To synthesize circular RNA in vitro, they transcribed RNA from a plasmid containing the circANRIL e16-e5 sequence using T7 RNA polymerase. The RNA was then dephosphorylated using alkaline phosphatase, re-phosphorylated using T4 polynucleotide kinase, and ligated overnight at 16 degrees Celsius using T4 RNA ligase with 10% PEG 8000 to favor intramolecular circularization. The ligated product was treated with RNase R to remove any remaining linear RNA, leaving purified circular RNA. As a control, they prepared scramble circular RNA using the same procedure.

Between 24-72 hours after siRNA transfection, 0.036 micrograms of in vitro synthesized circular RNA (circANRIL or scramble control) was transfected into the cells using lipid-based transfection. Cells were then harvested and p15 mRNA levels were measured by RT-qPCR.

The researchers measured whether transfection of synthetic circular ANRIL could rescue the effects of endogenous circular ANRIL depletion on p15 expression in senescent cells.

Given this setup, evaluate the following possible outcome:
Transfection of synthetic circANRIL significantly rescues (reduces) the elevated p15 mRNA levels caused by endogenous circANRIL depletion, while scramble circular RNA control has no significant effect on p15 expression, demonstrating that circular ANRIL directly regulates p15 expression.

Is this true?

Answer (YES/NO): NO